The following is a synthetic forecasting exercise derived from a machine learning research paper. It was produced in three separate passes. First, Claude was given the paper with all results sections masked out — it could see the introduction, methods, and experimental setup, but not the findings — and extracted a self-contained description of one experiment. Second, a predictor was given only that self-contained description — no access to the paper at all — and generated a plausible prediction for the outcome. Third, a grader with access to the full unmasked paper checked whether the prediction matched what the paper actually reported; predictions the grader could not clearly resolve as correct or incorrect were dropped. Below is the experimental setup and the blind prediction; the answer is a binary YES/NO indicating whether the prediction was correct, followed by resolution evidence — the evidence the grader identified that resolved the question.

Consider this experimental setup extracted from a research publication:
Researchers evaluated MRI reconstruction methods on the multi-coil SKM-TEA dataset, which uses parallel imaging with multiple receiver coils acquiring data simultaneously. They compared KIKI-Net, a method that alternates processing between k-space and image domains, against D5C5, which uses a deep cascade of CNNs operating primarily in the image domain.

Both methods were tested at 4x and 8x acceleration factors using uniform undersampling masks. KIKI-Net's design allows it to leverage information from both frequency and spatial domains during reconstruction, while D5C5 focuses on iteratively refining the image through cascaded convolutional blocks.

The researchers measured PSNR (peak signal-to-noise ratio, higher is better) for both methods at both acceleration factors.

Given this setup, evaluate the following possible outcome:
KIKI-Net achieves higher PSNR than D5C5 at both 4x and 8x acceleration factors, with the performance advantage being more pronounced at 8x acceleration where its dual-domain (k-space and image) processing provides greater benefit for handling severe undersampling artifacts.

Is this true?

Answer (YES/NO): NO